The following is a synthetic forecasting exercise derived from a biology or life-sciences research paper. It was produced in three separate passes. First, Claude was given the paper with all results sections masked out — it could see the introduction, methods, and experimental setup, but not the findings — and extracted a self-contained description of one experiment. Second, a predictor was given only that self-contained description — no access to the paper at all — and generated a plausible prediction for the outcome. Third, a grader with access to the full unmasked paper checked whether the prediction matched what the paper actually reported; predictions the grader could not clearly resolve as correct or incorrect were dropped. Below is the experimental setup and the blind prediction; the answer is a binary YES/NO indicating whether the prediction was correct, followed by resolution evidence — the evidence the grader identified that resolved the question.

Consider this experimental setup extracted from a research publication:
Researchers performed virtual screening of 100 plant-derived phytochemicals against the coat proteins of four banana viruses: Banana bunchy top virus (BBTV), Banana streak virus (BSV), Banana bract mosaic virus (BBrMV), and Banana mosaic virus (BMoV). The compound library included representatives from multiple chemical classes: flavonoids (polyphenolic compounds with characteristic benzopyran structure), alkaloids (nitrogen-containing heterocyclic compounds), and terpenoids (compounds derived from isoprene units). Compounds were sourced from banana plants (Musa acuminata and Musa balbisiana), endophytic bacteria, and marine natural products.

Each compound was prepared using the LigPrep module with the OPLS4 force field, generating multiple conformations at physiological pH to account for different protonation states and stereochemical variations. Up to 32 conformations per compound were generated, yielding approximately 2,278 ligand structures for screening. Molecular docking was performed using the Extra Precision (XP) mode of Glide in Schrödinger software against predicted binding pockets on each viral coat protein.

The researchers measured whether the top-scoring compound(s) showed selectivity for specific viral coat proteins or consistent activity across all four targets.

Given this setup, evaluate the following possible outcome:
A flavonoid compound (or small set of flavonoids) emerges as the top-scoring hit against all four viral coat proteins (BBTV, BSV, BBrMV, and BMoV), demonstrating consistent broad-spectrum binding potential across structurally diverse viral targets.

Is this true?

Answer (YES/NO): YES